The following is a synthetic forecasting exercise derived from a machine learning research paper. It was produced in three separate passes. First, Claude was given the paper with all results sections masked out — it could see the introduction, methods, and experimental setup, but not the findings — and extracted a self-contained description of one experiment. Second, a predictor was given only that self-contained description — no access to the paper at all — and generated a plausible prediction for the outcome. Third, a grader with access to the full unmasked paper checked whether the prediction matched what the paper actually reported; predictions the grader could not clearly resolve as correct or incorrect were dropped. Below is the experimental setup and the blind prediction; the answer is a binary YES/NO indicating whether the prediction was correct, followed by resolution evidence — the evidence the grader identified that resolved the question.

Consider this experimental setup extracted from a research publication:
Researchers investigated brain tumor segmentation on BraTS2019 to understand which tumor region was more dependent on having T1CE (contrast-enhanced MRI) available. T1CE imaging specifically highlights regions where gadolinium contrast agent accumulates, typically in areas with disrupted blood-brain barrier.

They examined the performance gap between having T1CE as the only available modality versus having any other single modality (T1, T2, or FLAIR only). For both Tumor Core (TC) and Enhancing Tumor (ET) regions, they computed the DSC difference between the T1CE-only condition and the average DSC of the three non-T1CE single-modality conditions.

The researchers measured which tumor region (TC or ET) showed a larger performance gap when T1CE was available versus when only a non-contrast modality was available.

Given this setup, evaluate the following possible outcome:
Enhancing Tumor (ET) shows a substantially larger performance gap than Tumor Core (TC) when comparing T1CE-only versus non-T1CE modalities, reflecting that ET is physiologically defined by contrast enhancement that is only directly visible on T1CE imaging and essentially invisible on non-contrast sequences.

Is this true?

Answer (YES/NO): YES